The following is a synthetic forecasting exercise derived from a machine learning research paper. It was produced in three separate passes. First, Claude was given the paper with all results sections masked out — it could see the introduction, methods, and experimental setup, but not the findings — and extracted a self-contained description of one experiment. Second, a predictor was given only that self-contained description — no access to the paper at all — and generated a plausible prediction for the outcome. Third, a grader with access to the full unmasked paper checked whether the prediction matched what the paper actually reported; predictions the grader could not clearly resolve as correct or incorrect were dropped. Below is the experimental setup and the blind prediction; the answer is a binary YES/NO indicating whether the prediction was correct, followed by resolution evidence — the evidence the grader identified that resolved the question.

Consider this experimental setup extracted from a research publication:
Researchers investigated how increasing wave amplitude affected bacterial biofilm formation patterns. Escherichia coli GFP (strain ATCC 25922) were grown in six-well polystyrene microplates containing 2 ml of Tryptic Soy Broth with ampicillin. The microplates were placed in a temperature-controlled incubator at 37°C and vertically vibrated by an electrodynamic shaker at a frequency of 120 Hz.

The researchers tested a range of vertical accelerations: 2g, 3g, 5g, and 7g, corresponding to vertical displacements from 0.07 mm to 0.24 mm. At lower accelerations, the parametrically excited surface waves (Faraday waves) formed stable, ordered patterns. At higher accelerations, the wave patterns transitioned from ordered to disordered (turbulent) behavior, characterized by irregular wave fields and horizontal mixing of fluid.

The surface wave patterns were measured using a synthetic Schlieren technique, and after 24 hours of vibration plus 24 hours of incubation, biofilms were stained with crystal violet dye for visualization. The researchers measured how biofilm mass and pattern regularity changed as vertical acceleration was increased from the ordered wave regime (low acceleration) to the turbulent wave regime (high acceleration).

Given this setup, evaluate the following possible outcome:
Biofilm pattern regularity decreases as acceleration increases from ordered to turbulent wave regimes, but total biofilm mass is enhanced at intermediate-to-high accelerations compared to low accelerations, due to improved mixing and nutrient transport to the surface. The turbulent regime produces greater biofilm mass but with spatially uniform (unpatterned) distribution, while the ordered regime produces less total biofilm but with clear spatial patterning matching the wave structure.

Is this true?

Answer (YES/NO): NO